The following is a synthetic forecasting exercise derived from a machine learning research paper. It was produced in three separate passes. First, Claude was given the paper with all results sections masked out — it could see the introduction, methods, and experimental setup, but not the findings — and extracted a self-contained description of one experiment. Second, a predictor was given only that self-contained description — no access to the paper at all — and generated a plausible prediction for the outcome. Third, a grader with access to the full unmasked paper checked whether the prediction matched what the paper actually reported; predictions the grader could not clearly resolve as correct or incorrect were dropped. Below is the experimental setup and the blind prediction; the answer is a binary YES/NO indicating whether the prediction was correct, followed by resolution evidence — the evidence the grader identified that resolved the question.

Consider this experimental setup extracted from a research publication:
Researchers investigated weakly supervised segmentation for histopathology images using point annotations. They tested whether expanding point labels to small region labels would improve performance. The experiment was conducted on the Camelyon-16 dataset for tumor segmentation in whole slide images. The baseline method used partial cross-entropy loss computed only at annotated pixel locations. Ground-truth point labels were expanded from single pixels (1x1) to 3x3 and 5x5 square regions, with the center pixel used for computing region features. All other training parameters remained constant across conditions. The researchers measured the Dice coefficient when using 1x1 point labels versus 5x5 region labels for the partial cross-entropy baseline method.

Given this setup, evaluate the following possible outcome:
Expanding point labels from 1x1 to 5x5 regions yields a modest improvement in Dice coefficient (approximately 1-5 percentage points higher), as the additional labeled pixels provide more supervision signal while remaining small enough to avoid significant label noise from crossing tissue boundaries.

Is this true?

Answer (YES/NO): YES